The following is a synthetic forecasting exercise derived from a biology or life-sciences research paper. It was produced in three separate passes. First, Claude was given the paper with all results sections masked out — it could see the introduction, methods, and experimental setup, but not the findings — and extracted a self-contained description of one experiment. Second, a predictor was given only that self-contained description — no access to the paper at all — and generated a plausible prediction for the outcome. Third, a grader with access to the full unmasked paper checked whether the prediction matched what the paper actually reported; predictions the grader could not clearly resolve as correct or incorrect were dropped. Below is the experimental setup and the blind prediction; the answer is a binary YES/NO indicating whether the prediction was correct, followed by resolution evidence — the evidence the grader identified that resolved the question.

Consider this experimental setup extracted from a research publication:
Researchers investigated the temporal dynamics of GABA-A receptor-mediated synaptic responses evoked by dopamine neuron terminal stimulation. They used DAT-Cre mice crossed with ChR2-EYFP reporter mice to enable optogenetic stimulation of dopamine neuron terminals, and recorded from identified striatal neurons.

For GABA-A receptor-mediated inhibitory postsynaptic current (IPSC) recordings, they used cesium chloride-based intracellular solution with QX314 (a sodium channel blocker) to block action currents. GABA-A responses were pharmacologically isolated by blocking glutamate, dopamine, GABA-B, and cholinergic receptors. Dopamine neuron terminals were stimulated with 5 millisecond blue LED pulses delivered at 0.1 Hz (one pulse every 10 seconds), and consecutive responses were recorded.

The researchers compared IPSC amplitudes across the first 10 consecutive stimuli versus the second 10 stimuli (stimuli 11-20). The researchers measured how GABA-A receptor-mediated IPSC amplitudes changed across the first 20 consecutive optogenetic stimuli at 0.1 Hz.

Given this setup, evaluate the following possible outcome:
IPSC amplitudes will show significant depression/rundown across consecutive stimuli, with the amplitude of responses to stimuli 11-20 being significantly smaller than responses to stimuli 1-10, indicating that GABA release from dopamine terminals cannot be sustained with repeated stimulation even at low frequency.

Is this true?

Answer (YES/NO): YES